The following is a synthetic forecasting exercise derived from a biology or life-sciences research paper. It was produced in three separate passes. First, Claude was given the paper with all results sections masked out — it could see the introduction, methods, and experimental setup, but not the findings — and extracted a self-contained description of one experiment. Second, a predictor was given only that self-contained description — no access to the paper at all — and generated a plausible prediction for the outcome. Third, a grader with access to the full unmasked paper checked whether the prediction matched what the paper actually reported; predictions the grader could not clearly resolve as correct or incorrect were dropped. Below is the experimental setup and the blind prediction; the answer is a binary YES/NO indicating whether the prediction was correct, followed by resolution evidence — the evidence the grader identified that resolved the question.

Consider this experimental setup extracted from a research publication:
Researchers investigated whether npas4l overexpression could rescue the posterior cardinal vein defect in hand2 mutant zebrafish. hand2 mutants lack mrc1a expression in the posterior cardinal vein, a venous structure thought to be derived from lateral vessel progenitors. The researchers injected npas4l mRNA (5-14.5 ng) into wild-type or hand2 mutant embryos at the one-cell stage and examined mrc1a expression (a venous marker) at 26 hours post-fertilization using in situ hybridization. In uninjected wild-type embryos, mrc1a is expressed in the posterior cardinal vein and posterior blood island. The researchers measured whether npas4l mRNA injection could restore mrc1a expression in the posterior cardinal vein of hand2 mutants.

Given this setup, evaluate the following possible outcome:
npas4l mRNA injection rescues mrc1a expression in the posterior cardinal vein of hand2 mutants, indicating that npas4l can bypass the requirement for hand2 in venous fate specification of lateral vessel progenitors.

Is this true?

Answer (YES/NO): NO